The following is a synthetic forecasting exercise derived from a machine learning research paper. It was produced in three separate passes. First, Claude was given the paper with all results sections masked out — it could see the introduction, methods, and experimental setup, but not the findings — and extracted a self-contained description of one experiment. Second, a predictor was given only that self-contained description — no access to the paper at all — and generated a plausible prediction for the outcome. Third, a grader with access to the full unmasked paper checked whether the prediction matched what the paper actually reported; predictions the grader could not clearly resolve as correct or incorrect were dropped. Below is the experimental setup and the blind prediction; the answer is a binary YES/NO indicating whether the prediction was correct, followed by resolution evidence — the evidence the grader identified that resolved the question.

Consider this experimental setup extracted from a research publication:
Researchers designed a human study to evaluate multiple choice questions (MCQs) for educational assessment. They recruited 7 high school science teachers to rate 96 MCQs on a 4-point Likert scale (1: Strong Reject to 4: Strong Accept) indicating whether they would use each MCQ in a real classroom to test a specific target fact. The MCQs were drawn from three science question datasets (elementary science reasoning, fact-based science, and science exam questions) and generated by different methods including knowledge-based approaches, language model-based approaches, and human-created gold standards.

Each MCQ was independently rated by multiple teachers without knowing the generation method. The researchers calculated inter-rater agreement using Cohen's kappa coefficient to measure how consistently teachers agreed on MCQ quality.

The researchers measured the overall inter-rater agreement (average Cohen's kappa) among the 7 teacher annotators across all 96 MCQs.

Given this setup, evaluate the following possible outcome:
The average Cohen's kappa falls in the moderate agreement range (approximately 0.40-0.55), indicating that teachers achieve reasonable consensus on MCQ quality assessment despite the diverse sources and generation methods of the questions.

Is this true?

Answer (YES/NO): NO